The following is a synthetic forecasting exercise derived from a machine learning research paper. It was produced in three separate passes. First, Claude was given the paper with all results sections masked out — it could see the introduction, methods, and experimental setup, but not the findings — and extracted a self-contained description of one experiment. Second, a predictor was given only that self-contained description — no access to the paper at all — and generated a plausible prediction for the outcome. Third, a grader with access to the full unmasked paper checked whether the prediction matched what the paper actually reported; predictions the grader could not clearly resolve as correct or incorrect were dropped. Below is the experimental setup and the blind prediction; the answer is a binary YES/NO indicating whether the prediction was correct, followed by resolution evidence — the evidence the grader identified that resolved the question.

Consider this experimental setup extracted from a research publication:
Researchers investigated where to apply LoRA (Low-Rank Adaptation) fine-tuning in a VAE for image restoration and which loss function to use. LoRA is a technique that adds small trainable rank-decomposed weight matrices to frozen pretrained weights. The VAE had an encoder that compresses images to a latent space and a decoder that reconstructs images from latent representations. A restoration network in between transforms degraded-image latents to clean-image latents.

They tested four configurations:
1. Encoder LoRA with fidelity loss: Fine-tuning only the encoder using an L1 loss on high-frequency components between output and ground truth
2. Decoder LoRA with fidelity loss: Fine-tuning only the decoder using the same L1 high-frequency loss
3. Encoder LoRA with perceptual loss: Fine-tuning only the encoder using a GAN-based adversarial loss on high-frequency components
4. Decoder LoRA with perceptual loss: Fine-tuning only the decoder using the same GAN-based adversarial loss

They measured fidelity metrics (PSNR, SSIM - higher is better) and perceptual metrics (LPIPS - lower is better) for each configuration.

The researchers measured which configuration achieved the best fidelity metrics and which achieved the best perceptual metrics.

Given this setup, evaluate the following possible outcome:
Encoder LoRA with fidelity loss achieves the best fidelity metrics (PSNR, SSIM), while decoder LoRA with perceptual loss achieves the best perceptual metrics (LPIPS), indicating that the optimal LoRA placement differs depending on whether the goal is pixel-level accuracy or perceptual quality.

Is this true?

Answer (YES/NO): YES